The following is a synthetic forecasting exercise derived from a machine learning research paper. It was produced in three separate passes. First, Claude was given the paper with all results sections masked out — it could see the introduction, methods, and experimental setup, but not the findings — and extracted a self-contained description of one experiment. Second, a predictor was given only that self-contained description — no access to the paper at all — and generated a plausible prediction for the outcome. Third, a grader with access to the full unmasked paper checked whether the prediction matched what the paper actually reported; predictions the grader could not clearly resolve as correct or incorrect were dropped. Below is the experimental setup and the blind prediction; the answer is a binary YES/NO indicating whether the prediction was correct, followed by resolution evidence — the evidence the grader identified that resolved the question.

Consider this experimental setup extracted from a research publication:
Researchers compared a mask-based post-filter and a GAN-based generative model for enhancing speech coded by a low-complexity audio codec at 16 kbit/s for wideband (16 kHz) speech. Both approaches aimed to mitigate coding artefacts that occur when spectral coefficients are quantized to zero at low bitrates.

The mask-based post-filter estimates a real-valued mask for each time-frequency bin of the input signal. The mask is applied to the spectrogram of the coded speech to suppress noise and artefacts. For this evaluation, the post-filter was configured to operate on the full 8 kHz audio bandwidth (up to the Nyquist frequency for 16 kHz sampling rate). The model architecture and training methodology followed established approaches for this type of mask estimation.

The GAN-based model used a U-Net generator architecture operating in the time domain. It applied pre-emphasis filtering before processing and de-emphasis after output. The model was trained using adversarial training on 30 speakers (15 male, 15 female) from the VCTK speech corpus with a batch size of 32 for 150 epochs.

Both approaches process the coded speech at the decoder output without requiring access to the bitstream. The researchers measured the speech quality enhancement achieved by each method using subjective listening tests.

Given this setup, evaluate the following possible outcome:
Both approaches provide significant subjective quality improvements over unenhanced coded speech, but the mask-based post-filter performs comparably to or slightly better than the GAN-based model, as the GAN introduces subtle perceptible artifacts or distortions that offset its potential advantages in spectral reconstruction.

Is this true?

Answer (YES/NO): NO